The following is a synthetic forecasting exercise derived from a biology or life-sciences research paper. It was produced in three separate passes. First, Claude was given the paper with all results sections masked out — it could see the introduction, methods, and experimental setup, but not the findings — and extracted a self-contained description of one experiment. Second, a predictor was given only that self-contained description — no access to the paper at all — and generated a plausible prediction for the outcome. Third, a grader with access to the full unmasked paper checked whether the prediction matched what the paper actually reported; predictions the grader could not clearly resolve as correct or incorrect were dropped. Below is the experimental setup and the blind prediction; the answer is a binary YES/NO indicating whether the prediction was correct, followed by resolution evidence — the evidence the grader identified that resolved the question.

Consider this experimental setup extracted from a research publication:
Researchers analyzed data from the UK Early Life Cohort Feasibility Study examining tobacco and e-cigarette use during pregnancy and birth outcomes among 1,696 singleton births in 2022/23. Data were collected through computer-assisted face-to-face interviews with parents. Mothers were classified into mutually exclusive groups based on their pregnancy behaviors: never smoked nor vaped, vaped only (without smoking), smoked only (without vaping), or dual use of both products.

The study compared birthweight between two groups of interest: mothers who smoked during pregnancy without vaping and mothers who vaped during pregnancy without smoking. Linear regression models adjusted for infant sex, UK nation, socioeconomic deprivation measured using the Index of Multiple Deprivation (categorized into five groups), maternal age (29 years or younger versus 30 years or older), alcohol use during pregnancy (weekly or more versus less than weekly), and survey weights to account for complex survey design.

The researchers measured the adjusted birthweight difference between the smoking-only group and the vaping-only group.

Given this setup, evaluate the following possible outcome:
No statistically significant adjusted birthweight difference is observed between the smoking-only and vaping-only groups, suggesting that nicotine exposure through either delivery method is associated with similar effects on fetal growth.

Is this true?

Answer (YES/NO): NO